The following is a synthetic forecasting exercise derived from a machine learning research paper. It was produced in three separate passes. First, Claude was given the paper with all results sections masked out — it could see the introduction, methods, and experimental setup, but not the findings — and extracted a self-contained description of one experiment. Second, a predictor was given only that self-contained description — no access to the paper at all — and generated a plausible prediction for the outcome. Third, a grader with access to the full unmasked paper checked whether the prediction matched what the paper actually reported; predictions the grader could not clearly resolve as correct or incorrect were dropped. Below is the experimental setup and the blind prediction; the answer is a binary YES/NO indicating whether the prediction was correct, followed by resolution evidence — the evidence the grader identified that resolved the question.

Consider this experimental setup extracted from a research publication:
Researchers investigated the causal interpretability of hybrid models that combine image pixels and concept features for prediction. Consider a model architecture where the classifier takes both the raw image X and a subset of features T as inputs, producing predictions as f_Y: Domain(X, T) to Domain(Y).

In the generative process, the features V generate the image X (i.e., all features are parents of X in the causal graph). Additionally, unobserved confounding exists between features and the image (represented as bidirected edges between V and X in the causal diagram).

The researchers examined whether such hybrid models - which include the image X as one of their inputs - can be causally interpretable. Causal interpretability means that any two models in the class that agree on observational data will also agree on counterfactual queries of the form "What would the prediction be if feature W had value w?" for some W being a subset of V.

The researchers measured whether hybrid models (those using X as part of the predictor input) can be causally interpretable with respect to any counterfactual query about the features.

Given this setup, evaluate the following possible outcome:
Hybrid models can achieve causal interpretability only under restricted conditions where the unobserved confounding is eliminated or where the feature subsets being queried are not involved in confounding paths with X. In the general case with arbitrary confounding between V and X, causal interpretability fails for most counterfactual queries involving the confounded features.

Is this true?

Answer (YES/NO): NO